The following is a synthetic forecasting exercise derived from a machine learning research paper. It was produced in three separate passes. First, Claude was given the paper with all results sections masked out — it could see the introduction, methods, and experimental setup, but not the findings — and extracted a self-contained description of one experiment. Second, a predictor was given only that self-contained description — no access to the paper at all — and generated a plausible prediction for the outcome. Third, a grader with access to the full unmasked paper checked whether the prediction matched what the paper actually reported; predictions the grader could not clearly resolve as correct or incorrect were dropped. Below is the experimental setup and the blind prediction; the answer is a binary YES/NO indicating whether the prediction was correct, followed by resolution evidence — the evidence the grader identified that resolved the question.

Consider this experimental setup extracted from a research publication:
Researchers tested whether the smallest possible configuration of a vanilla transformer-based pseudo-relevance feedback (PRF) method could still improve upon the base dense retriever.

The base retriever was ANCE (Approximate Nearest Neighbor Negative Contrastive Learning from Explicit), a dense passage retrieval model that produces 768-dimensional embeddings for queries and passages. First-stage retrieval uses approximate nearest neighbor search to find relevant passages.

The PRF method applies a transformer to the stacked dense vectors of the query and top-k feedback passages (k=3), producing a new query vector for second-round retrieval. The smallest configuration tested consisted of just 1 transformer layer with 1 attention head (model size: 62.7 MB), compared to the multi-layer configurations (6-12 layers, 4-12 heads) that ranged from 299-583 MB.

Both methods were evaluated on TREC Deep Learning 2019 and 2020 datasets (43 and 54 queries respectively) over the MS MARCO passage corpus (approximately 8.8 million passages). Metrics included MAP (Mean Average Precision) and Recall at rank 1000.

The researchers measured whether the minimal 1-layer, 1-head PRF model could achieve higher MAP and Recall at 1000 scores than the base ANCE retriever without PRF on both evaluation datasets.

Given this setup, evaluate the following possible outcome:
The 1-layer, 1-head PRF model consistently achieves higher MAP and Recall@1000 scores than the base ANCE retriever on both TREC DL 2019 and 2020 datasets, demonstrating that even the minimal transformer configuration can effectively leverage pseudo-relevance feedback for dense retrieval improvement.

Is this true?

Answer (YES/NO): YES